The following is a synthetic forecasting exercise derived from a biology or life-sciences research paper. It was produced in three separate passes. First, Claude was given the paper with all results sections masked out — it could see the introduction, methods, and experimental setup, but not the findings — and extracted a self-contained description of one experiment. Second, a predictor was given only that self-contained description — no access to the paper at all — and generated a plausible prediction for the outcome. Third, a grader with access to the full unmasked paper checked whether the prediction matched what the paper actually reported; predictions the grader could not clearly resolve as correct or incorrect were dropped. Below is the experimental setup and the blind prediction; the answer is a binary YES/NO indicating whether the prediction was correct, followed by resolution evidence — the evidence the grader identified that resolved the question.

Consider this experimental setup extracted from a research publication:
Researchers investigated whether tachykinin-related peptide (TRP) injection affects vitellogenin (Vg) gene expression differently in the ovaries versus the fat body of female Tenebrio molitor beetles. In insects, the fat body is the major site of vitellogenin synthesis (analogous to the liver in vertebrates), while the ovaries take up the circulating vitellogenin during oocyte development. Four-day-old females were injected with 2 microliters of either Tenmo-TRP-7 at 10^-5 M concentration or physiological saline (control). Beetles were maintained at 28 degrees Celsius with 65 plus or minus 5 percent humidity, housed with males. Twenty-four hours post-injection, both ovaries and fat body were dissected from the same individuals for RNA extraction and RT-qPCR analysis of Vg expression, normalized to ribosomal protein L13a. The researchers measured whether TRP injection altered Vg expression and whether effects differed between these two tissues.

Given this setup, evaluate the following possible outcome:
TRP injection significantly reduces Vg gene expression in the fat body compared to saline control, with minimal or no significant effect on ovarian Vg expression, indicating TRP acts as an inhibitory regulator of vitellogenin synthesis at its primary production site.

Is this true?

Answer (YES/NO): NO